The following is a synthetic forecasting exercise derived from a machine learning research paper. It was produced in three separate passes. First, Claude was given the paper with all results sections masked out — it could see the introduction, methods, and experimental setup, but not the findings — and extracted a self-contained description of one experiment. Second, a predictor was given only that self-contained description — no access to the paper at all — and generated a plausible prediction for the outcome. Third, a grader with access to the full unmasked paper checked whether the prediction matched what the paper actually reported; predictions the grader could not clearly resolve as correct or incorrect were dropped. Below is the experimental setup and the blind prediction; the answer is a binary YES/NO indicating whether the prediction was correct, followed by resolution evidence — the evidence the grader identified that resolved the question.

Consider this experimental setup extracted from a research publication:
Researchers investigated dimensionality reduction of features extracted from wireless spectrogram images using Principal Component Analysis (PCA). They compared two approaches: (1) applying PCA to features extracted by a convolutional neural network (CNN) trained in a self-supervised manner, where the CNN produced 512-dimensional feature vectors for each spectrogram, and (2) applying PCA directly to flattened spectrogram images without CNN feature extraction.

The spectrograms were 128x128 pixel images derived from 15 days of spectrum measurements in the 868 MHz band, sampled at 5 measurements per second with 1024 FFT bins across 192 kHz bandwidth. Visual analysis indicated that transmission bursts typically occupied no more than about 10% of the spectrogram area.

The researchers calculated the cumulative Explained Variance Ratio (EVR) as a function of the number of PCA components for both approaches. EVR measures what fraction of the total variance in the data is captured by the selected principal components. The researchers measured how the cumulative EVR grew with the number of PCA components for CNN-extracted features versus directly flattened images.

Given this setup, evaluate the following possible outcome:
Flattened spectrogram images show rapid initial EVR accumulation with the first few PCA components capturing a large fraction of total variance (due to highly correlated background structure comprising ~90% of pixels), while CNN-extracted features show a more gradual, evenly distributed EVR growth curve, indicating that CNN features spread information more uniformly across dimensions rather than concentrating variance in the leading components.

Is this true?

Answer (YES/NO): NO